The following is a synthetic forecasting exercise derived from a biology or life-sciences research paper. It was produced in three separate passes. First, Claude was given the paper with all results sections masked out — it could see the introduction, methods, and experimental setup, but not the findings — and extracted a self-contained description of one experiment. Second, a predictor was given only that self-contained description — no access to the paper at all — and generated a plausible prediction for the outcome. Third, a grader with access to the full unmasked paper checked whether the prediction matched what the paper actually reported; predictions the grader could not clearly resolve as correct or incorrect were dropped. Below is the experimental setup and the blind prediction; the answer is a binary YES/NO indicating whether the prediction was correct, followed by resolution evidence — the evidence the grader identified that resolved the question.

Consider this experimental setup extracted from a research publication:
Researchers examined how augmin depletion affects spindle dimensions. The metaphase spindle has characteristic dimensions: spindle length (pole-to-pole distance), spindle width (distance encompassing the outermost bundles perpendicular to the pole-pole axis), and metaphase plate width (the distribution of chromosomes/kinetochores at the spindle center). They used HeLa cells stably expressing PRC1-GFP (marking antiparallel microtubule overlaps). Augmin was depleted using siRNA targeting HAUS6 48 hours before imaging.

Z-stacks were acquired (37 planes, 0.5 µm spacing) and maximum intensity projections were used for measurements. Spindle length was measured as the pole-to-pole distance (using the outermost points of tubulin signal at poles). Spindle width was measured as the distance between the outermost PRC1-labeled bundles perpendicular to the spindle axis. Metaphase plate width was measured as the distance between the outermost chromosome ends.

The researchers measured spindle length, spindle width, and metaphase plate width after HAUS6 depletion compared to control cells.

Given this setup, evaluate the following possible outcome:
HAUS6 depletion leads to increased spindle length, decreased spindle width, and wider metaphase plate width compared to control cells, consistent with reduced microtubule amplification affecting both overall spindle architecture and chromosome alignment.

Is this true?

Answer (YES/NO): NO